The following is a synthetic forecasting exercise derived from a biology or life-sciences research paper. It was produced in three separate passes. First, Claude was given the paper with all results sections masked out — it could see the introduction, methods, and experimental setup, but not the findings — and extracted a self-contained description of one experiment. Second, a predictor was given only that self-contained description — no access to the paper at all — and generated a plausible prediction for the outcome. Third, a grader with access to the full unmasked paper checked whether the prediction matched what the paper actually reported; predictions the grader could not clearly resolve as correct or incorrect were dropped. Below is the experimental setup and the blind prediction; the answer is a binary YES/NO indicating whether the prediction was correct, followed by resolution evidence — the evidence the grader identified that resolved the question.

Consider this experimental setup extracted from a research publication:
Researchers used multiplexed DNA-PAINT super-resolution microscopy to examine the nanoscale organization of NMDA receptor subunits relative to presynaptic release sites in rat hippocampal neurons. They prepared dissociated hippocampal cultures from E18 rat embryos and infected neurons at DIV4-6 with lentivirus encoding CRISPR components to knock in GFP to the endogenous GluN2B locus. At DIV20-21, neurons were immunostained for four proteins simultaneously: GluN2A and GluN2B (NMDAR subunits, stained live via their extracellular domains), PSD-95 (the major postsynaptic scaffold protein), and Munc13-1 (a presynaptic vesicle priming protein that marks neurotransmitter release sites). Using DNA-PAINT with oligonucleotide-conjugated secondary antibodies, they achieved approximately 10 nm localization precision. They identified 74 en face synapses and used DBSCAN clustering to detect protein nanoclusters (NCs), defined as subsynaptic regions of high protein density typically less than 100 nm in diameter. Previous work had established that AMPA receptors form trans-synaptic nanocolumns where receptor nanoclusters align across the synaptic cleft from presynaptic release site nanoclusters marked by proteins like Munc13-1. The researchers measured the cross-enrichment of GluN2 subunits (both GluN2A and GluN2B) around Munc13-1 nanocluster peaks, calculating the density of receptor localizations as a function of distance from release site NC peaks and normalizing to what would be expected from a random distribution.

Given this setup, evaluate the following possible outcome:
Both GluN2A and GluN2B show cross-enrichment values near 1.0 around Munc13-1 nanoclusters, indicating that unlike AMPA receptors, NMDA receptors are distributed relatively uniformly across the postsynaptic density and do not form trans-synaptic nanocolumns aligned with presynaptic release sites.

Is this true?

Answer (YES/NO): NO